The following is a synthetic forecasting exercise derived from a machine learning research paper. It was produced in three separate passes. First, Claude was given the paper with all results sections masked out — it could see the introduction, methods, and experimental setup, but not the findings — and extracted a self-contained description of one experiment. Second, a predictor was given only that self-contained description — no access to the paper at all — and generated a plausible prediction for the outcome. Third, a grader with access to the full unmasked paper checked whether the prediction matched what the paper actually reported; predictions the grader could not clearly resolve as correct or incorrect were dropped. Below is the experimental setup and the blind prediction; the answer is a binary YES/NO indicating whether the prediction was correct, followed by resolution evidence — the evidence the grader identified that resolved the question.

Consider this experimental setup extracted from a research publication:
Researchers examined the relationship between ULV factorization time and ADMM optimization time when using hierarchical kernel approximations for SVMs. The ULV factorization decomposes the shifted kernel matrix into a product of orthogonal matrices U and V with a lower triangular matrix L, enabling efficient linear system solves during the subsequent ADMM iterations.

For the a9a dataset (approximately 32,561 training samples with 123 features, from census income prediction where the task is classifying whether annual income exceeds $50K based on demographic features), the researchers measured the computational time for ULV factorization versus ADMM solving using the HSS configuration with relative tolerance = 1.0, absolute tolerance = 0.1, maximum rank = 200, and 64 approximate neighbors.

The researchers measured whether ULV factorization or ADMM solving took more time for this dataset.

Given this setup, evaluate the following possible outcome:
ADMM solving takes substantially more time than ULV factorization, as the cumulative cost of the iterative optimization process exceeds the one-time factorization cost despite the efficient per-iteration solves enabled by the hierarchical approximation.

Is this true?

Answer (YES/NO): NO